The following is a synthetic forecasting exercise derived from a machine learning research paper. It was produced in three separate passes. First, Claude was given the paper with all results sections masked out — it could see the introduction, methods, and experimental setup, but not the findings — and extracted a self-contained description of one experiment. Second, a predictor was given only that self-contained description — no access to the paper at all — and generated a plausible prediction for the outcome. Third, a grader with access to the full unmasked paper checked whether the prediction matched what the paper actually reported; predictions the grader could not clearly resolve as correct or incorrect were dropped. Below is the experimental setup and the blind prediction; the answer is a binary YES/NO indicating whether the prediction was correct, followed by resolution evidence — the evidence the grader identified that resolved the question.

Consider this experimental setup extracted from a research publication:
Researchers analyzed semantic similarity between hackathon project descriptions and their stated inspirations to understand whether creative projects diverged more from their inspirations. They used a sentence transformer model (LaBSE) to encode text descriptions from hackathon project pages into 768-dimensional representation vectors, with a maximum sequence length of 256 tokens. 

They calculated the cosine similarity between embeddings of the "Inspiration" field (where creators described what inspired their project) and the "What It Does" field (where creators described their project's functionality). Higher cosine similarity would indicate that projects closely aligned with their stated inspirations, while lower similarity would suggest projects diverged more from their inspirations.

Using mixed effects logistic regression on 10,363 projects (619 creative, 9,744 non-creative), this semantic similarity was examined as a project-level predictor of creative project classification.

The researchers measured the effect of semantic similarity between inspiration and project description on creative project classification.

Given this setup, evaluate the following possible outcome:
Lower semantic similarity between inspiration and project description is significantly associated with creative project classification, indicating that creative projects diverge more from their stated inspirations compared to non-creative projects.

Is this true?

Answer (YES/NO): NO